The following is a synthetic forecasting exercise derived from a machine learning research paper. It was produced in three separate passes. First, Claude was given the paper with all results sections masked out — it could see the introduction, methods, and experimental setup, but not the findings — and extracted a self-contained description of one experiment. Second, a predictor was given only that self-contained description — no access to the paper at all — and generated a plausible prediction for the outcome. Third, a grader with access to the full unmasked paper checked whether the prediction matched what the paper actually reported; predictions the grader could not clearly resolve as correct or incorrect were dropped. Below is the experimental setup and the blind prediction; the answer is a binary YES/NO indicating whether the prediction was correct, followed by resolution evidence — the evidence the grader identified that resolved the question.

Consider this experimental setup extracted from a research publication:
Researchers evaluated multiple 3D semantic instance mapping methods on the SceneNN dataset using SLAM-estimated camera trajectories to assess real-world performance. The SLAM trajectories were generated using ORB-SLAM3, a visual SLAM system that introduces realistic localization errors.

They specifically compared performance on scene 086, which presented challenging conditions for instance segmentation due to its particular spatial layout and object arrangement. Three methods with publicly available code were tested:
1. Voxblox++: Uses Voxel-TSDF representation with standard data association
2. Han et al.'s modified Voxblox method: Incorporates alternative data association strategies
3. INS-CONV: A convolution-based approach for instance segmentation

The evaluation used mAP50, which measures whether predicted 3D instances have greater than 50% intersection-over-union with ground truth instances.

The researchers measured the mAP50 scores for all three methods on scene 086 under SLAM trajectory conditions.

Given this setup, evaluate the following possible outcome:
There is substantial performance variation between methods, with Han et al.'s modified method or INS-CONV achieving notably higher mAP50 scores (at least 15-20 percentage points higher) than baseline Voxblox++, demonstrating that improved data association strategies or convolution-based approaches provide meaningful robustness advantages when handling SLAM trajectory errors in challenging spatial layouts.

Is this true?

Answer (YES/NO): YES